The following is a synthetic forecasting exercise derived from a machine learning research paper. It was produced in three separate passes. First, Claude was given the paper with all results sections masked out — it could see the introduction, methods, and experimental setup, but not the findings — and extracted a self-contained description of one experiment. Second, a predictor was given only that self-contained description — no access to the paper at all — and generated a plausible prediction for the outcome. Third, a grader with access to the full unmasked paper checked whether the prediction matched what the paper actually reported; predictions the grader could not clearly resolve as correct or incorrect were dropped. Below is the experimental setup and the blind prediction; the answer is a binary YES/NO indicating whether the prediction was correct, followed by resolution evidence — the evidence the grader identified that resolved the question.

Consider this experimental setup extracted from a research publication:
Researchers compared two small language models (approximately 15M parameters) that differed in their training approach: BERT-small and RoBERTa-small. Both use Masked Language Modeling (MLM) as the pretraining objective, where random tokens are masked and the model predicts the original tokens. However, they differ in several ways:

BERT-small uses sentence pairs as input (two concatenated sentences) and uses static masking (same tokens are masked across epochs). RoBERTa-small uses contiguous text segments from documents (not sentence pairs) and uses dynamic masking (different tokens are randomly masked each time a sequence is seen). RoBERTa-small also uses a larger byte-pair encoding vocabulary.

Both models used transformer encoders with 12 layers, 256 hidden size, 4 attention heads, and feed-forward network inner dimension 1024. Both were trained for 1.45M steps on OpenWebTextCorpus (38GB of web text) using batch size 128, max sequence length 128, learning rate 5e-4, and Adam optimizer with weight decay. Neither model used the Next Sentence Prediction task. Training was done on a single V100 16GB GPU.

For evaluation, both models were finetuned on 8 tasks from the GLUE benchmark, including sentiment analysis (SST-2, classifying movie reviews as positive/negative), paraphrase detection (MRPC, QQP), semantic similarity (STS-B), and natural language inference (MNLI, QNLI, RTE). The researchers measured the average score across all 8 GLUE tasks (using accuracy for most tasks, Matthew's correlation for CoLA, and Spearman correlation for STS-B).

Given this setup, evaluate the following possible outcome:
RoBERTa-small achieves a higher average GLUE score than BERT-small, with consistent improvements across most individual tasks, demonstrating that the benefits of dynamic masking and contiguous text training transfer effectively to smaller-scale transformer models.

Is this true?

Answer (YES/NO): NO